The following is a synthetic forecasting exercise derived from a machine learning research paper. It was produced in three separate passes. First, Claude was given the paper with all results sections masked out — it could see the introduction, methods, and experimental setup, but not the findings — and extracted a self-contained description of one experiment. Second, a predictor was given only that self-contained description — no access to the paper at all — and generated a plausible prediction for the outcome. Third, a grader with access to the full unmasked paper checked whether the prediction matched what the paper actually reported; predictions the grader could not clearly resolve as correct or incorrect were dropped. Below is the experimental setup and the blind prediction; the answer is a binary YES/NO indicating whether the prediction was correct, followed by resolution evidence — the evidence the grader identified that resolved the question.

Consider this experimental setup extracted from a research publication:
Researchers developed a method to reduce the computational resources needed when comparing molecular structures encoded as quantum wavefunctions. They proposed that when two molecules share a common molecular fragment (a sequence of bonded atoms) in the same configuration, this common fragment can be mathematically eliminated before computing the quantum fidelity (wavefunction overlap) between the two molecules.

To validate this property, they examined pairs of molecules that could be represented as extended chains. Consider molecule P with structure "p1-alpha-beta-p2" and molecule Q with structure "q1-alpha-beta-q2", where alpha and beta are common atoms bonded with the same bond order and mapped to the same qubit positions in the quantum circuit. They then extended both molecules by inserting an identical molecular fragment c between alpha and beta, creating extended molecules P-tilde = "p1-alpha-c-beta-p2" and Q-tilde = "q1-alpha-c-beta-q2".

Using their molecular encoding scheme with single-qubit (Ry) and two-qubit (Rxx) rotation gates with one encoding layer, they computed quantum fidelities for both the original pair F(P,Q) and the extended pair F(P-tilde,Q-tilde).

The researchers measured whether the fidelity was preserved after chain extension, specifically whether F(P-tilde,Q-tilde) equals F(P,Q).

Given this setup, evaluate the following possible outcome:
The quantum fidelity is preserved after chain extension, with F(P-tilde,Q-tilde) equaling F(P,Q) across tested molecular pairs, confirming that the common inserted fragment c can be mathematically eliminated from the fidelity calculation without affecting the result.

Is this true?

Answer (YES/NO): YES